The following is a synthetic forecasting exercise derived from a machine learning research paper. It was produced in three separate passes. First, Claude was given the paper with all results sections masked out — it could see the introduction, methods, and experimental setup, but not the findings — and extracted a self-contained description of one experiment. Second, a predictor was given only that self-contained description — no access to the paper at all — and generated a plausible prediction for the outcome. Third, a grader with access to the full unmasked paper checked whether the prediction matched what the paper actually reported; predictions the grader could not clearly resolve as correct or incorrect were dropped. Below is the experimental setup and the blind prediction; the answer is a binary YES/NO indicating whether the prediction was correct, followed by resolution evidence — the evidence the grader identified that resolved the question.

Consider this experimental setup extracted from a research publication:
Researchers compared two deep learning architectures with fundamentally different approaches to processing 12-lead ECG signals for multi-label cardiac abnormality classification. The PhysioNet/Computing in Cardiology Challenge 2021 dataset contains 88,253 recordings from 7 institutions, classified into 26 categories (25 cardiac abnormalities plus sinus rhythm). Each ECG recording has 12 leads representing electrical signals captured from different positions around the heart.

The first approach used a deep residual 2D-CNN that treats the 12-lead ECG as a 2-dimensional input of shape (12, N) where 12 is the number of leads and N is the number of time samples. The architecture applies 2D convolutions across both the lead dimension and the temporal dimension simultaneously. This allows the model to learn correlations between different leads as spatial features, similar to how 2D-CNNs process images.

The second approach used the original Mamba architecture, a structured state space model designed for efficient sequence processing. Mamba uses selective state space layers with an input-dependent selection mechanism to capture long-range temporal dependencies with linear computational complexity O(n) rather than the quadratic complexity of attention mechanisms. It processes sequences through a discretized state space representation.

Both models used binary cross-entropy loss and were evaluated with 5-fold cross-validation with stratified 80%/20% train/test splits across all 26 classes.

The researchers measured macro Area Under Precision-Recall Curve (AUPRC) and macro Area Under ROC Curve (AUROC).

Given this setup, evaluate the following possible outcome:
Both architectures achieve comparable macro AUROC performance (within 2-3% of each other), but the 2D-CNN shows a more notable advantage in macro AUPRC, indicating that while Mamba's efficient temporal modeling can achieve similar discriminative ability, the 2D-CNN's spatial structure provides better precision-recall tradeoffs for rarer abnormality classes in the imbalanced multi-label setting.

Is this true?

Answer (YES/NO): NO